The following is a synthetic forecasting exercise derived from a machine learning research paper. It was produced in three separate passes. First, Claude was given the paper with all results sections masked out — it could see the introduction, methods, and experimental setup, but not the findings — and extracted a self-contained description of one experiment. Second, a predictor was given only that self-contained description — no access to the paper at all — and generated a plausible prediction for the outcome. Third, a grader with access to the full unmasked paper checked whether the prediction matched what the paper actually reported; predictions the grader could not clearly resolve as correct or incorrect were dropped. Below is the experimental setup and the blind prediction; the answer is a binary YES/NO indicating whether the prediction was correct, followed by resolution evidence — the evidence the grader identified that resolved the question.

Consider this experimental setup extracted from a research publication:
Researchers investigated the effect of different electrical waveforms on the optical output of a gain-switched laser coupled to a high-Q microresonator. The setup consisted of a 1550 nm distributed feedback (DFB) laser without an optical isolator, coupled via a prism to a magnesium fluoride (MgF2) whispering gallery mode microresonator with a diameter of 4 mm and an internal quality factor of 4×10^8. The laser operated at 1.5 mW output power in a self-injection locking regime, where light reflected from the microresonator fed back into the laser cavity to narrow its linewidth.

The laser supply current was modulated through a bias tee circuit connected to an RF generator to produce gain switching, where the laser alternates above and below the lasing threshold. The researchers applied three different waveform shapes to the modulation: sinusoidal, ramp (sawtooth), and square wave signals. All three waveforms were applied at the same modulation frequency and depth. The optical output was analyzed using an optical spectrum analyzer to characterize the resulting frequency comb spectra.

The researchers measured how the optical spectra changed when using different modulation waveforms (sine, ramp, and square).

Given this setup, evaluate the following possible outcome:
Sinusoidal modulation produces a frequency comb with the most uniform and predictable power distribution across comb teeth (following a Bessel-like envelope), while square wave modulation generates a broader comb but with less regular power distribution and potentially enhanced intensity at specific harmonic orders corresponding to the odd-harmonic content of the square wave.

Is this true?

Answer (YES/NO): NO